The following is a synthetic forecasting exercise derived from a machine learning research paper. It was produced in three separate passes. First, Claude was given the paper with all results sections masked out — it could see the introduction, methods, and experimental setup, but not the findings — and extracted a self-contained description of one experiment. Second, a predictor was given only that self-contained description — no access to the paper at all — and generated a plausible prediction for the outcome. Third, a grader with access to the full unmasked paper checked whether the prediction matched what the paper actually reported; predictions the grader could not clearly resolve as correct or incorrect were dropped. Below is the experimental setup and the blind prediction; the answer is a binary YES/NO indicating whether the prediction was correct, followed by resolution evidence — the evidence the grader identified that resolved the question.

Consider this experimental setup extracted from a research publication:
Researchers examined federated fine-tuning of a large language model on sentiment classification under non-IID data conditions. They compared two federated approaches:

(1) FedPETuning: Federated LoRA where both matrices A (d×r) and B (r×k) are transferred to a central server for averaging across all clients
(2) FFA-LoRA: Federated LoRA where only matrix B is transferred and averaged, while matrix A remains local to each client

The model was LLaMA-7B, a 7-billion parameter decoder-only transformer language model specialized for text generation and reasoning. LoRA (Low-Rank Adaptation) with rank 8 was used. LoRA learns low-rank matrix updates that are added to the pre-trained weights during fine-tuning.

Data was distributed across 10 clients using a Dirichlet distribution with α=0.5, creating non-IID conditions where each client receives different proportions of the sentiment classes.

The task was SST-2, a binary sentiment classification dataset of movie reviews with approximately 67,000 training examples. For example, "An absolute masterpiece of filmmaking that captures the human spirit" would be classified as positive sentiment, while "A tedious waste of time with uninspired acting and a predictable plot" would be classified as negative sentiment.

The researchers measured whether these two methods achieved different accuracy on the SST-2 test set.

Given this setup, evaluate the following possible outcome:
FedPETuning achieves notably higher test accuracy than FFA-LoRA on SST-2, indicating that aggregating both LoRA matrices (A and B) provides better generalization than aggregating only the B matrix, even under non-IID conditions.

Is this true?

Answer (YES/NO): NO